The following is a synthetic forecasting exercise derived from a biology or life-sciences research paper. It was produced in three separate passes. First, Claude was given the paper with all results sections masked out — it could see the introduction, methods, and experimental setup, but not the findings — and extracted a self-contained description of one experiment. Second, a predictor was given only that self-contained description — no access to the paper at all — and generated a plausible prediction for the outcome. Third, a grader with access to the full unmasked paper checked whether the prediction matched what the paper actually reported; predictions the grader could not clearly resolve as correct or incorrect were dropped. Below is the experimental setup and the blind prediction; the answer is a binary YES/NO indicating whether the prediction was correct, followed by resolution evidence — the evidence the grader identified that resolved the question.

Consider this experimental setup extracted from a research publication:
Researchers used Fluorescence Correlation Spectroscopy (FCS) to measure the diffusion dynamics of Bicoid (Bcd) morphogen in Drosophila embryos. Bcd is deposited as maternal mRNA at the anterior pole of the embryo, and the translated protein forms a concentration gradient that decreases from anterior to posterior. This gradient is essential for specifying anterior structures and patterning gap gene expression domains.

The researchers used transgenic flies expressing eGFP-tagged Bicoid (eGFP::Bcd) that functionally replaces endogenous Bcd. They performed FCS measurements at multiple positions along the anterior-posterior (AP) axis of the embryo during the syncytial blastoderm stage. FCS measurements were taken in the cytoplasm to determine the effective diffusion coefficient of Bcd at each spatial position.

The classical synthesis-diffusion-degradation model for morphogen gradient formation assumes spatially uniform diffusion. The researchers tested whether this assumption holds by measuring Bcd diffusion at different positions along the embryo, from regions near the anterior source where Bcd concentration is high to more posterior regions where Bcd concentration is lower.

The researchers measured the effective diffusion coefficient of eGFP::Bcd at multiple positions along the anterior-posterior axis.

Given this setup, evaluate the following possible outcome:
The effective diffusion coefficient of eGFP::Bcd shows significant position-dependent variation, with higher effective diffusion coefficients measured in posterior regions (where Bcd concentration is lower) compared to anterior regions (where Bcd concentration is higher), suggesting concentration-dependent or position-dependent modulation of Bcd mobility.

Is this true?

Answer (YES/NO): YES